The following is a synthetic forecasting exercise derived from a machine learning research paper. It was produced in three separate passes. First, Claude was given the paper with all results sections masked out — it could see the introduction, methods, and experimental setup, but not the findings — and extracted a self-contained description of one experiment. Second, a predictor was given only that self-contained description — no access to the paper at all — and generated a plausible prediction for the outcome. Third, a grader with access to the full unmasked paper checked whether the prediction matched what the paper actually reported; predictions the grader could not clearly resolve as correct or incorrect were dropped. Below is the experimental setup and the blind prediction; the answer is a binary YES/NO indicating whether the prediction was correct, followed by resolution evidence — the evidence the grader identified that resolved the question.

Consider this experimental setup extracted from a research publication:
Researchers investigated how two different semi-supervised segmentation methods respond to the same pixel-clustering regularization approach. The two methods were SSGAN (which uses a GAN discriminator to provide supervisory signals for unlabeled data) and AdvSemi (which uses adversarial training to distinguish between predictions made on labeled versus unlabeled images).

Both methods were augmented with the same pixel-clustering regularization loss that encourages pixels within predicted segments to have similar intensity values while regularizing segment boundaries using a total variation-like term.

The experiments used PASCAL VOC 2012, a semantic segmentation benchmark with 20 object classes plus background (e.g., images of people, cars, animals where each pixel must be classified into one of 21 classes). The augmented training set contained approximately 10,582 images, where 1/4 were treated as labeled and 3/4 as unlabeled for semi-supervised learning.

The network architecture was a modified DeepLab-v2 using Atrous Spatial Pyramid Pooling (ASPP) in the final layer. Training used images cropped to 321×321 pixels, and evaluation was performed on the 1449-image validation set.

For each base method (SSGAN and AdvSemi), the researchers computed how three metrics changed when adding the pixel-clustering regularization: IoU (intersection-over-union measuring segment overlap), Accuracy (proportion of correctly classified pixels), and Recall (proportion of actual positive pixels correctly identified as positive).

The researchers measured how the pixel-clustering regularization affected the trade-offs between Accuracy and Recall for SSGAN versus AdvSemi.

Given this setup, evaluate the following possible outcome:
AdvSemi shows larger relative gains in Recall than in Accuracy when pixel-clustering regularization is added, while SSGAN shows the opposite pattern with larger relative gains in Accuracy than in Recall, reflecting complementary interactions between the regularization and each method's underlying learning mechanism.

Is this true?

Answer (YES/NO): NO